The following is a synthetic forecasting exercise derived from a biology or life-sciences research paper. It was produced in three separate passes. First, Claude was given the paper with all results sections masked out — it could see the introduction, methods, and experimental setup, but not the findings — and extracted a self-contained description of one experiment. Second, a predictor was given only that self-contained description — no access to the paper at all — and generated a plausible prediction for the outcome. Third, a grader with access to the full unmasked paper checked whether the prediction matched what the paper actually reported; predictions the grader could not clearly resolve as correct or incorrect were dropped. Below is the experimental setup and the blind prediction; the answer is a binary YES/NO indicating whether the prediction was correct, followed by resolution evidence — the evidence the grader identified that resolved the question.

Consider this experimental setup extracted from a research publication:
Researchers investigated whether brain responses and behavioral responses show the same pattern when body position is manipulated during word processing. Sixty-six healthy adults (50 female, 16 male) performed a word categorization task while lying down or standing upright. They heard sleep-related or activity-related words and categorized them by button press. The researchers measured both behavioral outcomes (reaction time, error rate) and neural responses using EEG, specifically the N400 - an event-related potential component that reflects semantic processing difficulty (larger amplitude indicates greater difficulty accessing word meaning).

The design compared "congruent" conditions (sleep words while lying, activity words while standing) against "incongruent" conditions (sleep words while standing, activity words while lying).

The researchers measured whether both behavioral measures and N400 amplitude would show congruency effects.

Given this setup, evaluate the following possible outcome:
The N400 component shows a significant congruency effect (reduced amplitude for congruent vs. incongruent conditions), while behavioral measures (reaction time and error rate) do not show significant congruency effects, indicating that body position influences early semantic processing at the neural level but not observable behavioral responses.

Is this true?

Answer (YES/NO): YES